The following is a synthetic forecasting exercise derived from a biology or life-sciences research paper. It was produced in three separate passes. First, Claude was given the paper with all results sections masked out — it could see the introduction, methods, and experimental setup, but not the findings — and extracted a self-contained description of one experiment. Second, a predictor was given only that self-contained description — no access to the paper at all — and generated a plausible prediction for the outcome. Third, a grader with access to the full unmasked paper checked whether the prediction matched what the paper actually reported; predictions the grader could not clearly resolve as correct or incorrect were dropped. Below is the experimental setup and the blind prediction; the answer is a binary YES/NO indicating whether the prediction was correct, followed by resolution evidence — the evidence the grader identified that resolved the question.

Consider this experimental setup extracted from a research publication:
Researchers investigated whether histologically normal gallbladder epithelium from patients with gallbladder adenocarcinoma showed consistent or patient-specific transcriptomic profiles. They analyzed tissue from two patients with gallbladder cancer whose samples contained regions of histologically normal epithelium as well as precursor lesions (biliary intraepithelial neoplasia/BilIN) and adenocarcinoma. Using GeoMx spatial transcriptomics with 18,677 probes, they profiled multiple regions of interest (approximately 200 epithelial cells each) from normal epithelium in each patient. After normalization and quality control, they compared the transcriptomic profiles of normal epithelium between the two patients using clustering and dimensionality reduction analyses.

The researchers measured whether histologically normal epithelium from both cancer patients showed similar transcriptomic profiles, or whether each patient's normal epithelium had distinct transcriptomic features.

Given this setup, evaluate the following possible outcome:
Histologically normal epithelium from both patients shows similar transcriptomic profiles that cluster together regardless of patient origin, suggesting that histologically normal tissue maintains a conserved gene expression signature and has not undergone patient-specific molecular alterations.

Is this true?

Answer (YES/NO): YES